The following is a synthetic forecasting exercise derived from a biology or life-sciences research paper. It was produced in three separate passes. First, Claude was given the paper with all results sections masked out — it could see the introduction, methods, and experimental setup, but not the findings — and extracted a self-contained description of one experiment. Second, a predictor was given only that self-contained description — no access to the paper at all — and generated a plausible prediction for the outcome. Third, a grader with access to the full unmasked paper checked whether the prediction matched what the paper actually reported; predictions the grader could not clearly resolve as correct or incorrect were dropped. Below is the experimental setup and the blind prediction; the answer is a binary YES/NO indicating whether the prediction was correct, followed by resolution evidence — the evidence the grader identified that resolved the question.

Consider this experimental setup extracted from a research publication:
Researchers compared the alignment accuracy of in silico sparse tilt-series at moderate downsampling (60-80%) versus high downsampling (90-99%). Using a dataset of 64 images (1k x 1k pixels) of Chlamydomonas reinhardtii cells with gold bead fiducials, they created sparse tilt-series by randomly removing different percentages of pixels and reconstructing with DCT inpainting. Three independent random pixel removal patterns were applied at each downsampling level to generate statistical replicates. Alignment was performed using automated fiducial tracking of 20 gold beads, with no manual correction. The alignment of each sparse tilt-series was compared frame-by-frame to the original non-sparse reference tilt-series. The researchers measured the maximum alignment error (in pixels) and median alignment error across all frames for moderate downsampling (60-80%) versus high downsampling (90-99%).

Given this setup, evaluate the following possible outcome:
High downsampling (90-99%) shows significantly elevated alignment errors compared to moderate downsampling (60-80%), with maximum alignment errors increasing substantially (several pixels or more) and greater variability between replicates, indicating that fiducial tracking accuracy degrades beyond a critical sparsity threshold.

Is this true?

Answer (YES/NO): YES